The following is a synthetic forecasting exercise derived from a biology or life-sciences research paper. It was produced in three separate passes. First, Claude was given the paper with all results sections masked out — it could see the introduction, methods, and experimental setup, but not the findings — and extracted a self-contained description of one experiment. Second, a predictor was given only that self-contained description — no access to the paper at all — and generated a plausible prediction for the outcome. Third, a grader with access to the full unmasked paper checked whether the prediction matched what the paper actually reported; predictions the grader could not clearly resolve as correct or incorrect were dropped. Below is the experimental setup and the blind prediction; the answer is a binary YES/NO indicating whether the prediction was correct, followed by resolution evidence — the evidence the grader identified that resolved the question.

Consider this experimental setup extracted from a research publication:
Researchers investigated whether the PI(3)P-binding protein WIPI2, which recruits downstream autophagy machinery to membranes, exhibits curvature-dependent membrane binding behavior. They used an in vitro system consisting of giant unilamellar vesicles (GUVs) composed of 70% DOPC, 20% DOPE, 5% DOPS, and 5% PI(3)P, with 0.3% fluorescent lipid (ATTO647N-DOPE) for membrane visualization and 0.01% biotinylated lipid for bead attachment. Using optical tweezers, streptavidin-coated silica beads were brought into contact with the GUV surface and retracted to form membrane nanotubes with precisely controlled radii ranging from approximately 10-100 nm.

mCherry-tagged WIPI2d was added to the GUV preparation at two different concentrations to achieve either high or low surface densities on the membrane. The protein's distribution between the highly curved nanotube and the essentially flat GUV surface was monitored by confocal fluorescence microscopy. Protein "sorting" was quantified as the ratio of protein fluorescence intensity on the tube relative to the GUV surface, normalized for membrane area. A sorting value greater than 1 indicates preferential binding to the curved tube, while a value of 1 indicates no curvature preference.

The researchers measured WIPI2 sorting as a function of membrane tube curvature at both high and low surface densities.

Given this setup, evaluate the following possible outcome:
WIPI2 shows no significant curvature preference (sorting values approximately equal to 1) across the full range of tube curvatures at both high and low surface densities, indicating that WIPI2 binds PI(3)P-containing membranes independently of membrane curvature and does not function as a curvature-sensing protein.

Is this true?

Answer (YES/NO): NO